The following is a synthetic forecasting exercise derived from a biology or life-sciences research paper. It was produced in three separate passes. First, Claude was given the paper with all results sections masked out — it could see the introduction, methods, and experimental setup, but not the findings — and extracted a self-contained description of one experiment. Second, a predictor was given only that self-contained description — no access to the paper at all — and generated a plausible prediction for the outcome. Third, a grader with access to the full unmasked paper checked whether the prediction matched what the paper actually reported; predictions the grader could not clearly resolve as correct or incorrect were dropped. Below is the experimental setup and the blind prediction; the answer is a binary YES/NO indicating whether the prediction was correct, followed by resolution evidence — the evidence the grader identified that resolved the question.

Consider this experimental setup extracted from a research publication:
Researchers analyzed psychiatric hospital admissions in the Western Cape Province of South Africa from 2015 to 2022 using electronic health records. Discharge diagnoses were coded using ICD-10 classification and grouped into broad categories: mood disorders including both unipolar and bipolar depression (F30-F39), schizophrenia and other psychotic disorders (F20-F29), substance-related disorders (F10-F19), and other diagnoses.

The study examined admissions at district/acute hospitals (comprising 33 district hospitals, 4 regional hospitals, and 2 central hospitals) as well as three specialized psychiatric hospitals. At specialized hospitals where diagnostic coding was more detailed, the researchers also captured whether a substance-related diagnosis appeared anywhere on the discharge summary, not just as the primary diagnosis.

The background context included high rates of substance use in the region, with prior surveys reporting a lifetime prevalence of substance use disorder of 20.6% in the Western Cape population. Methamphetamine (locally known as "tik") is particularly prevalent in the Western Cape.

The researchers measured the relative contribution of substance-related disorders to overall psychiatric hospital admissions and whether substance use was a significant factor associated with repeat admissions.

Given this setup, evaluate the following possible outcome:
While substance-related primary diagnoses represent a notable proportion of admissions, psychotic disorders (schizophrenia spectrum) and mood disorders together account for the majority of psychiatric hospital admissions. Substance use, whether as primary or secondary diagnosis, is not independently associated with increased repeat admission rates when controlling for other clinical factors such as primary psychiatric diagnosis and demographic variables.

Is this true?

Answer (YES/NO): YES